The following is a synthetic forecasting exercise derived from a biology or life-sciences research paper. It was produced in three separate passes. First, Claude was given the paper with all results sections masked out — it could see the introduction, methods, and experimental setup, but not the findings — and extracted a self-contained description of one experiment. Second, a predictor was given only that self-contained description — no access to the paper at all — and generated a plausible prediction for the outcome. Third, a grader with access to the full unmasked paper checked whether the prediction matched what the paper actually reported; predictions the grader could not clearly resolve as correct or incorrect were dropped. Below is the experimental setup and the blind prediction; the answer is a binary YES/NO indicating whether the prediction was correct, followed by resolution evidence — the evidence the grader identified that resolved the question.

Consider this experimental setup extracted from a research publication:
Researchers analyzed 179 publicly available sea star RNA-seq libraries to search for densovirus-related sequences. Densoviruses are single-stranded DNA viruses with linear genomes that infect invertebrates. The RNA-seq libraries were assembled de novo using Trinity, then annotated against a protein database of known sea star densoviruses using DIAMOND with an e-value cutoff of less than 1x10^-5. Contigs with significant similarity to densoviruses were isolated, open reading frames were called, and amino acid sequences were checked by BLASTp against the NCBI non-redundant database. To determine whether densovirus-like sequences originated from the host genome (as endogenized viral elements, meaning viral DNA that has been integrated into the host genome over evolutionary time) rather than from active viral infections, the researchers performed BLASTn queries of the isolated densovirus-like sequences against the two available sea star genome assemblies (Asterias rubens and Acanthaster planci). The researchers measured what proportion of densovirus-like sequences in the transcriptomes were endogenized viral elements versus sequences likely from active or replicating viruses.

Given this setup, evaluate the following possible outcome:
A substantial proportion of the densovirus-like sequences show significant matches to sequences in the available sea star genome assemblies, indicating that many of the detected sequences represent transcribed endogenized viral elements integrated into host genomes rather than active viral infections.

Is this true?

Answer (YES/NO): YES